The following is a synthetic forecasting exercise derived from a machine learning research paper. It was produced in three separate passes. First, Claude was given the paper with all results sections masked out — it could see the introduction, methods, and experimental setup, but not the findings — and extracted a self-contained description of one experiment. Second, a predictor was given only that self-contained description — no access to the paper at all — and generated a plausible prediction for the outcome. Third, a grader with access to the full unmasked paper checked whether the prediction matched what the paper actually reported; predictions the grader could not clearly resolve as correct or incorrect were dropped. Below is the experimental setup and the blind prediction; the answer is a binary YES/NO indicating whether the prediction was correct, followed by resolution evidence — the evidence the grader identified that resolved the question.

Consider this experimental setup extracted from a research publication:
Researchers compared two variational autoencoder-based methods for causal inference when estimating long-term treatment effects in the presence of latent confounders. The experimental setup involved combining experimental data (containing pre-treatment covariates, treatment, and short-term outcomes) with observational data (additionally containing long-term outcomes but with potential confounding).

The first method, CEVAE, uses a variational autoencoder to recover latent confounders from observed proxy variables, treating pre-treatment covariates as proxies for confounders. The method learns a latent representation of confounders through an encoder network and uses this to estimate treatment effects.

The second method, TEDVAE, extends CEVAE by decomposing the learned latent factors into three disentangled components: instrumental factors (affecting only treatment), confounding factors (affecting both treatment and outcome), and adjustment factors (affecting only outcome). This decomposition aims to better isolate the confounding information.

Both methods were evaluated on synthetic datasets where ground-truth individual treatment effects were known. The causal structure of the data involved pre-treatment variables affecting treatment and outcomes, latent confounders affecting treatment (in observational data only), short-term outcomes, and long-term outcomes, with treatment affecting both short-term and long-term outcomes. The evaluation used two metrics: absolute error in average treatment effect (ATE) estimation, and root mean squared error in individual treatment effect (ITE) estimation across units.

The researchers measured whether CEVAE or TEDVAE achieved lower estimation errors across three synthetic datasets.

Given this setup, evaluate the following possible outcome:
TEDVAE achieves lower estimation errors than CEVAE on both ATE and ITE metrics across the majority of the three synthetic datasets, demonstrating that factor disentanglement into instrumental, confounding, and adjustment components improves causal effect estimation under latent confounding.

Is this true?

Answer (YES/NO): NO